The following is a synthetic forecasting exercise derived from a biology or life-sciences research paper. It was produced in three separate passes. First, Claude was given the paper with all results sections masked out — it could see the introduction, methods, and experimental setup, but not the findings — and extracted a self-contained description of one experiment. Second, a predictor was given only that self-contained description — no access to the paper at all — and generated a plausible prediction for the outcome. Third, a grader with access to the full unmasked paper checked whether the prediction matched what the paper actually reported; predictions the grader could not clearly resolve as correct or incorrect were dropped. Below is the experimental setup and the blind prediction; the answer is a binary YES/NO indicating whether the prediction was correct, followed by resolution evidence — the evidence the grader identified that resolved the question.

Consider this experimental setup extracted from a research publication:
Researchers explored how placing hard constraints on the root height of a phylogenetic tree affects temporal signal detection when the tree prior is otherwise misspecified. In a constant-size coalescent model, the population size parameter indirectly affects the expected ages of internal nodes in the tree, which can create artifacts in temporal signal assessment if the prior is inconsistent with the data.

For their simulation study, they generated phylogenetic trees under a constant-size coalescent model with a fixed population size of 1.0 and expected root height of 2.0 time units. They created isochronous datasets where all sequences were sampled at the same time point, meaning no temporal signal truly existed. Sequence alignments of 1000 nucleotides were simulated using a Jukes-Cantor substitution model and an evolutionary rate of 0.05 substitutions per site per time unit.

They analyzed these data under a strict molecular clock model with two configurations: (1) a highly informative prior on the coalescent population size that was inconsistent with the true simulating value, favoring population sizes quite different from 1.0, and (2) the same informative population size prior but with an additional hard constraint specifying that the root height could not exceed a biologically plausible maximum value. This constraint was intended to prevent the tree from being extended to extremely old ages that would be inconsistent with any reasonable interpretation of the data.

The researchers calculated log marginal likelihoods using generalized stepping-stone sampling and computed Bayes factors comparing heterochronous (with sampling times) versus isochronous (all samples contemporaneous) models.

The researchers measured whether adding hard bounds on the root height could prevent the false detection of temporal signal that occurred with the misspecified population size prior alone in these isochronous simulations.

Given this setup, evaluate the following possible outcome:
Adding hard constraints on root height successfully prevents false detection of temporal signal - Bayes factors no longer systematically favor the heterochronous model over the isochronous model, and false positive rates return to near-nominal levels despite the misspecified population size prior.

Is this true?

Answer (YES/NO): YES